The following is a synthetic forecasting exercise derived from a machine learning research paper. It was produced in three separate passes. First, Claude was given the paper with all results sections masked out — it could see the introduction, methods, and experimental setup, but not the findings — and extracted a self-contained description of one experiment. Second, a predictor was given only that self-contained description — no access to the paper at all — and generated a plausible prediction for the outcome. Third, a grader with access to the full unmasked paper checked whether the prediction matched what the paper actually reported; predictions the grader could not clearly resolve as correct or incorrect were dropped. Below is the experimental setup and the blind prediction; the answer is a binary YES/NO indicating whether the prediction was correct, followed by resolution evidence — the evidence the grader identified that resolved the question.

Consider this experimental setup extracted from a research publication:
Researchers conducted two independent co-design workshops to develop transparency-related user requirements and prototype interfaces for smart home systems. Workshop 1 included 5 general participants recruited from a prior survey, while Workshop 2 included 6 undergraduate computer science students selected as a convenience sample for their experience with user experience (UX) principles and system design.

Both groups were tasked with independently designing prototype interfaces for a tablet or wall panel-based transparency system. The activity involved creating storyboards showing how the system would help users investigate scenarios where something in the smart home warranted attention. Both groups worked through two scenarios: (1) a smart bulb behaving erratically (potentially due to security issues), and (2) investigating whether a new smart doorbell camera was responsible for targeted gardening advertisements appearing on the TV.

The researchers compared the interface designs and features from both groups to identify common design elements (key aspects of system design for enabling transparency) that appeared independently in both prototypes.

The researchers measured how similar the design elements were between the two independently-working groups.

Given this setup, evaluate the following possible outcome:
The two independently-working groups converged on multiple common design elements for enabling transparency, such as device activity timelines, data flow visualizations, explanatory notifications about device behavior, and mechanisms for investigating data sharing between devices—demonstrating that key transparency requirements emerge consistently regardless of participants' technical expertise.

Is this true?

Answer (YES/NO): NO